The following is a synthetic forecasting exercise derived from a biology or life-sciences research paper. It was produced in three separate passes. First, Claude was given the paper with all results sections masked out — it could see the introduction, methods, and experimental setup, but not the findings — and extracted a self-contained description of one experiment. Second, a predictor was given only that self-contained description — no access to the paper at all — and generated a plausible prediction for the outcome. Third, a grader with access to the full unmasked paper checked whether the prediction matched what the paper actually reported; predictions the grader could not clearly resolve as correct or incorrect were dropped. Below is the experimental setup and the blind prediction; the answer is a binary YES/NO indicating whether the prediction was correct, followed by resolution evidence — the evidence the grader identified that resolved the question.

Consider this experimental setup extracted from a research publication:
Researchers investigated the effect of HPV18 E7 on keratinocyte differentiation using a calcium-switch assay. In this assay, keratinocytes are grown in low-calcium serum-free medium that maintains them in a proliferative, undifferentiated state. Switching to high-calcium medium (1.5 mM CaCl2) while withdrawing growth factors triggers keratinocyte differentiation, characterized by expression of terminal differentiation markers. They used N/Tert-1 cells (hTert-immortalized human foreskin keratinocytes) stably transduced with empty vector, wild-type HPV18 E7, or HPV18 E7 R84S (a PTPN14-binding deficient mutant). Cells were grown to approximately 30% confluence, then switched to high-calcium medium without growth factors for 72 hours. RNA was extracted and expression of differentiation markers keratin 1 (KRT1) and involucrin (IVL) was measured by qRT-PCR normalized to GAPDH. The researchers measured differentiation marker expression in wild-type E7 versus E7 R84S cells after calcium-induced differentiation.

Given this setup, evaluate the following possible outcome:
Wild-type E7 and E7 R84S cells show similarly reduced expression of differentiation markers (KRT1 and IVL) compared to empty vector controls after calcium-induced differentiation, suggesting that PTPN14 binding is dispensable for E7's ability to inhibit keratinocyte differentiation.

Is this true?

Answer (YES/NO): NO